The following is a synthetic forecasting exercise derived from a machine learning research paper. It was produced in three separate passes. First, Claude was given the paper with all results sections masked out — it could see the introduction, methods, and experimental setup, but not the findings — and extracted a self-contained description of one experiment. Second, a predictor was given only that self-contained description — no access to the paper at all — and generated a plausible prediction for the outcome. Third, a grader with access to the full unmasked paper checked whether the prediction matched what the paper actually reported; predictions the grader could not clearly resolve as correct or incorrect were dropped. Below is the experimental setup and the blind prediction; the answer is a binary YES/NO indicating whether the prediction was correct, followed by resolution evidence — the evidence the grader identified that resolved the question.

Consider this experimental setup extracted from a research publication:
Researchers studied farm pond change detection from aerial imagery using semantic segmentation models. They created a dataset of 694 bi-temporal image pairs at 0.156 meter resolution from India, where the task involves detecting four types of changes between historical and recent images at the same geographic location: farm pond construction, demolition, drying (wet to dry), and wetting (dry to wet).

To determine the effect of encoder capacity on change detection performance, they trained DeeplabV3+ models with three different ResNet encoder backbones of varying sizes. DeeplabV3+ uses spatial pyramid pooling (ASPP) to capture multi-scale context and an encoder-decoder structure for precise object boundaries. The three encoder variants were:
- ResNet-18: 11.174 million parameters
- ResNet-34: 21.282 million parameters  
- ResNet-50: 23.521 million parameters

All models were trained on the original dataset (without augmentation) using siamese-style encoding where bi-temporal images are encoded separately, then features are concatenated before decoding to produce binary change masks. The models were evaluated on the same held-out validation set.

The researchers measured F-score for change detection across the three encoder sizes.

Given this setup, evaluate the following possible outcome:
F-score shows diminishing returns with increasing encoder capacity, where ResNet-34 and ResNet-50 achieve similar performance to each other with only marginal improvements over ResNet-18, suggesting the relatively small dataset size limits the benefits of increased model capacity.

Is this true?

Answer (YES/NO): NO